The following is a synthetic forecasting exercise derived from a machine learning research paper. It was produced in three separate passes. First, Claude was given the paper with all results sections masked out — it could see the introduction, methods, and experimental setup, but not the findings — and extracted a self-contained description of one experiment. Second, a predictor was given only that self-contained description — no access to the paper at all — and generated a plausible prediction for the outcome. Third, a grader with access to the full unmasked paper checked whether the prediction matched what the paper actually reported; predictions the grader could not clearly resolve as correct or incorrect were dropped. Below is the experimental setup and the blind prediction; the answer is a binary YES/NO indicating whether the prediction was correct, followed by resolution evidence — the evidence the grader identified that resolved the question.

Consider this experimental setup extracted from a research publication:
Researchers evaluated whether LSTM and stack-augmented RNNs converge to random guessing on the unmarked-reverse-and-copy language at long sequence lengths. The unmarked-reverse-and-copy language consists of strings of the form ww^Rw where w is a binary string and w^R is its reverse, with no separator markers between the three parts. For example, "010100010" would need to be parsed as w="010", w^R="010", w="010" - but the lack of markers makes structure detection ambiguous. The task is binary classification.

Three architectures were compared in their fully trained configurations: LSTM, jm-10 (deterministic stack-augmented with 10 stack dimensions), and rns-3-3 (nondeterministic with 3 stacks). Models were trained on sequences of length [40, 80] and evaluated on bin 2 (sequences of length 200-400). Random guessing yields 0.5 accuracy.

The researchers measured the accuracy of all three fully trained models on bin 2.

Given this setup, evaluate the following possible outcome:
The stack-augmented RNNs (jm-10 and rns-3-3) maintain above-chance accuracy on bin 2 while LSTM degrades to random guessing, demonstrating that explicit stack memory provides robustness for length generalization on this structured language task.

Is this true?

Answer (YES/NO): NO